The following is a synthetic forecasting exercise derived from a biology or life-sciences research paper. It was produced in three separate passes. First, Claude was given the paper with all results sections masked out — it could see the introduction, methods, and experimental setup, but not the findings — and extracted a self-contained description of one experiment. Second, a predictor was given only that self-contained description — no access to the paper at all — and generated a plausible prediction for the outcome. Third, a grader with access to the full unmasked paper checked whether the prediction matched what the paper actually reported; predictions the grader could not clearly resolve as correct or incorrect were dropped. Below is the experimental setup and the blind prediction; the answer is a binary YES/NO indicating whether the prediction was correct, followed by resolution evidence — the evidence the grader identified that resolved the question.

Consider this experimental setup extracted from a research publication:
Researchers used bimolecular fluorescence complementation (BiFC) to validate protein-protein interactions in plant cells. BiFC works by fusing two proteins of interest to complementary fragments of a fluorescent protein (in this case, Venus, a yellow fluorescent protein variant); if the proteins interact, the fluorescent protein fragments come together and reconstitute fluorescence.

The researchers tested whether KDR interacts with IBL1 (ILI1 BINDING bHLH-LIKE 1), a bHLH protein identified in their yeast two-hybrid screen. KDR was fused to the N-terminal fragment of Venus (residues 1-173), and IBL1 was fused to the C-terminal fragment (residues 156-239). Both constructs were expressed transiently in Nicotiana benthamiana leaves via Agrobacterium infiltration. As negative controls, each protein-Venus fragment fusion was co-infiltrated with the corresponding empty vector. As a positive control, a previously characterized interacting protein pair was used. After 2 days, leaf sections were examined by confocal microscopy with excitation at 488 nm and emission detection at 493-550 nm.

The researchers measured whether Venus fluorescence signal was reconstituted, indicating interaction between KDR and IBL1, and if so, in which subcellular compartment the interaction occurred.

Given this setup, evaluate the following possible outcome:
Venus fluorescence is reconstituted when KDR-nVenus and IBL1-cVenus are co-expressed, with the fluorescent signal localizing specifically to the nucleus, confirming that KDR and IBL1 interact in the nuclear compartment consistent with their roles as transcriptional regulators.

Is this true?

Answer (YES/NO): YES